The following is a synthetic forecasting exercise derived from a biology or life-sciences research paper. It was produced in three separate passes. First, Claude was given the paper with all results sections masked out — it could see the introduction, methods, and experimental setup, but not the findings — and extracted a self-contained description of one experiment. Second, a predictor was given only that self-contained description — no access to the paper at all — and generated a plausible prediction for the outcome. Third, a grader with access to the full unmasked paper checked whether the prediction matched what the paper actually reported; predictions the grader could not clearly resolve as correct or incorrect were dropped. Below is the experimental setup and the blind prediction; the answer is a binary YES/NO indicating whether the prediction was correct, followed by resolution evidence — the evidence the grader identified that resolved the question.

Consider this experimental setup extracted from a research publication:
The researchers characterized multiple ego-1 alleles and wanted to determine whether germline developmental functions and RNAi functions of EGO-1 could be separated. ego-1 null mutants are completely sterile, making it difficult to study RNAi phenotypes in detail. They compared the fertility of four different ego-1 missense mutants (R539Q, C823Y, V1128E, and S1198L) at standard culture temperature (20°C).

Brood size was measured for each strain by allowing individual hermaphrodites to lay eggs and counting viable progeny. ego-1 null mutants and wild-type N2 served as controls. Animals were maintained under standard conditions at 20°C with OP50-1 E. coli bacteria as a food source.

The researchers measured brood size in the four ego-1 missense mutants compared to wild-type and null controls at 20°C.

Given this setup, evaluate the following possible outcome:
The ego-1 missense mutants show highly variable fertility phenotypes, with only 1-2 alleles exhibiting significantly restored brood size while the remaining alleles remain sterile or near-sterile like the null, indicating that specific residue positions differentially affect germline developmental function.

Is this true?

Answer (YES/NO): NO